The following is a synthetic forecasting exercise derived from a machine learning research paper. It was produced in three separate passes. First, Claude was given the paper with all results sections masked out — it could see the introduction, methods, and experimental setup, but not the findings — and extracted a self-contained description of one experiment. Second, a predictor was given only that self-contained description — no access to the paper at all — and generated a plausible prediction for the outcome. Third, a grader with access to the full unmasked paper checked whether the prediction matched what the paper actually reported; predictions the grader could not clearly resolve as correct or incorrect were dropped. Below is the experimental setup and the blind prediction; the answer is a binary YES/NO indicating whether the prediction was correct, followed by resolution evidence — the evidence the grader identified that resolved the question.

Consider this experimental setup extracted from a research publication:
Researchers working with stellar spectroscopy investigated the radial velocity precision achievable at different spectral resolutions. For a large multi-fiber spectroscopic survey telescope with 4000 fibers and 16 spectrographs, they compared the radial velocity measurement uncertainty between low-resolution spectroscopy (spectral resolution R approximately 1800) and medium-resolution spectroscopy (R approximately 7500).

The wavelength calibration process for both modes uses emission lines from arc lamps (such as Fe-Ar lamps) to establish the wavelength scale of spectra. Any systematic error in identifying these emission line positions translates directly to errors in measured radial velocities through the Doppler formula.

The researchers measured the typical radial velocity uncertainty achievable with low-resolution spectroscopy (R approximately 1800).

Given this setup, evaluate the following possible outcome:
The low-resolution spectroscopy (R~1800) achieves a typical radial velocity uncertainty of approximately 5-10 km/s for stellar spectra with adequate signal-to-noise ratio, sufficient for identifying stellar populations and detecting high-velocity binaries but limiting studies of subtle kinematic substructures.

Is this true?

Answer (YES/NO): NO